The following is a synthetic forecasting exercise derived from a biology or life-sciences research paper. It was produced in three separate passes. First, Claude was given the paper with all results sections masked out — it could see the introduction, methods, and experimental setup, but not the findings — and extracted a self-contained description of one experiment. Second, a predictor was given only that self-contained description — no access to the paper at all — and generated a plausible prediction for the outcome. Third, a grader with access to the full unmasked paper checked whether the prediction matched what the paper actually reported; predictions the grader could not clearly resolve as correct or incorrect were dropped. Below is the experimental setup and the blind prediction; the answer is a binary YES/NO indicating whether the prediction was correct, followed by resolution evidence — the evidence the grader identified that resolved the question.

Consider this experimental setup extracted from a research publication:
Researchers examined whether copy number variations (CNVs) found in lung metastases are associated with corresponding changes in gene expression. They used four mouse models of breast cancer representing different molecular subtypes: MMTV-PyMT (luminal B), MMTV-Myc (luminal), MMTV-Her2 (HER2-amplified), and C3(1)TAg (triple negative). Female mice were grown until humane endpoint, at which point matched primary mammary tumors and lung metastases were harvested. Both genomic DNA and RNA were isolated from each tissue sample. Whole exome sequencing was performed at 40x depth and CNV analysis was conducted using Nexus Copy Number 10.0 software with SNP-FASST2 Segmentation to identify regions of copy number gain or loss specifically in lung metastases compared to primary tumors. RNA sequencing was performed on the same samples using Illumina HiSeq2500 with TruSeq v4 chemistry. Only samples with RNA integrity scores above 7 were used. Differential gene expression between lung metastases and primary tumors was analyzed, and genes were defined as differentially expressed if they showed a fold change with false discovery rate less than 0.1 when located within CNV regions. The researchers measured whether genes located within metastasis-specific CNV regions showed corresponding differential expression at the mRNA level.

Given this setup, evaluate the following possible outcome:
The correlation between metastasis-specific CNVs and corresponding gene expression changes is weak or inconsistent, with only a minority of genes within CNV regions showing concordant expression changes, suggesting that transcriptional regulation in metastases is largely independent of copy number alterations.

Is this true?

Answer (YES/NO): YES